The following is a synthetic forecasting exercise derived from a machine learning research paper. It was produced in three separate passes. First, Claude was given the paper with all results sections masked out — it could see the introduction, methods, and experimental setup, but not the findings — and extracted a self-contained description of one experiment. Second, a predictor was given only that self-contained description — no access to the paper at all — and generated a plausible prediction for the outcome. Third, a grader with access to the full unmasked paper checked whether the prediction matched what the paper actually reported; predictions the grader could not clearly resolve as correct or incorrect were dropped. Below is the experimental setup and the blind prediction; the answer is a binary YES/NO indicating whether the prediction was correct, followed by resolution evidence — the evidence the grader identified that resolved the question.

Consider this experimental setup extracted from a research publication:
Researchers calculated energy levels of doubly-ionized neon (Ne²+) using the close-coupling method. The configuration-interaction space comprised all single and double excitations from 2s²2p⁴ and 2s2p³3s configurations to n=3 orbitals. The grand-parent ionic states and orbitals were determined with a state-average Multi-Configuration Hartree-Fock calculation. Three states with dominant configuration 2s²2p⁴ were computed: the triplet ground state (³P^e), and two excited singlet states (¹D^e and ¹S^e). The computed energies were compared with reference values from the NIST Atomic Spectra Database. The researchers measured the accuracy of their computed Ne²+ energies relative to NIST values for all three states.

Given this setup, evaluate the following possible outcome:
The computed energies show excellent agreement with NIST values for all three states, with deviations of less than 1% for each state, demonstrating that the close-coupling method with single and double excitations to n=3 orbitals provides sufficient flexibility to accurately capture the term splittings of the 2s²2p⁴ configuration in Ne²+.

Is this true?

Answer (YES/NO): NO